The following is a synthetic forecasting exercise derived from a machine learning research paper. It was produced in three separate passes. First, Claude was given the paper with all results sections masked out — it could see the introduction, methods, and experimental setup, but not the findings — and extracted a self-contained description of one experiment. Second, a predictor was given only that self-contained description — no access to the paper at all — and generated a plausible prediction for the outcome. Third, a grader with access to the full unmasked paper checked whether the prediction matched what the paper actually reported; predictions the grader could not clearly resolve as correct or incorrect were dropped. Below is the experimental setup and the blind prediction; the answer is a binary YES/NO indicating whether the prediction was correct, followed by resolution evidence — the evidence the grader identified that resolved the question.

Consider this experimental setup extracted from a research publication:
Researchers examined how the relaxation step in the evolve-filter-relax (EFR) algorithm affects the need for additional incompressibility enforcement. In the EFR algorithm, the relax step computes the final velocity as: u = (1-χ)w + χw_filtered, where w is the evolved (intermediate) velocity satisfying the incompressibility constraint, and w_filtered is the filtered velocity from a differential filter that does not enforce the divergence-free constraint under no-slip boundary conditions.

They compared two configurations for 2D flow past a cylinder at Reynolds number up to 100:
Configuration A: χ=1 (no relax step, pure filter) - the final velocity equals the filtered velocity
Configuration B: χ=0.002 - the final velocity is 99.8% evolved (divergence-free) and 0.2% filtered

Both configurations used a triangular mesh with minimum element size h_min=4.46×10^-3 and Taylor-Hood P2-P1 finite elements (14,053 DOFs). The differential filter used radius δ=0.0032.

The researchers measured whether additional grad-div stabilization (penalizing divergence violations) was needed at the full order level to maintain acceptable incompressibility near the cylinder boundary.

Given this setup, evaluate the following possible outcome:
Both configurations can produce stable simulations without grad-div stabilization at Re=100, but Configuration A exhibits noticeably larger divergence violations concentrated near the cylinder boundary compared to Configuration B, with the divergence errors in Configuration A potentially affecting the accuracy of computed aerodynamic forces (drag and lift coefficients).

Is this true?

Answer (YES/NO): NO